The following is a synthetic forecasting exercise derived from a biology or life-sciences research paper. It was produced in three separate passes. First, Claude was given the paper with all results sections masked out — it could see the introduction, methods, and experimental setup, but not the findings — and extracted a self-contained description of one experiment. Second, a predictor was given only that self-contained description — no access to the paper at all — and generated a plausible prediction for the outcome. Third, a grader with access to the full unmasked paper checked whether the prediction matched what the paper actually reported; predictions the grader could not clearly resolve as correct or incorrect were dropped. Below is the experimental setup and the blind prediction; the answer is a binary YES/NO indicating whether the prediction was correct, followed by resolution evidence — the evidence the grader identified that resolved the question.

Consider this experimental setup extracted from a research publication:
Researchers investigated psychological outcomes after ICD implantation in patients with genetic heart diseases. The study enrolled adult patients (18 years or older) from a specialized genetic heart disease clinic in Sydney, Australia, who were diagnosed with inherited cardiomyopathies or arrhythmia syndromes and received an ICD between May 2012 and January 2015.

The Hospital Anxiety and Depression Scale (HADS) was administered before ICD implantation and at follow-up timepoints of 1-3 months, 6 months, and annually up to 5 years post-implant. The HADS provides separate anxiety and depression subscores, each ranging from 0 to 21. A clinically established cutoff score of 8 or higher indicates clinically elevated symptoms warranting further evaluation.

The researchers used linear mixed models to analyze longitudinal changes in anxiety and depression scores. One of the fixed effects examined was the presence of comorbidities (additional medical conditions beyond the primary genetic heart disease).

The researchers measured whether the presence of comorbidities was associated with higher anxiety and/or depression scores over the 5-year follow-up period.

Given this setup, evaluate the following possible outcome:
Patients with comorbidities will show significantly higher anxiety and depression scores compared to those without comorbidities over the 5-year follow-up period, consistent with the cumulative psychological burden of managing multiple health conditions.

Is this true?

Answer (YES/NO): NO